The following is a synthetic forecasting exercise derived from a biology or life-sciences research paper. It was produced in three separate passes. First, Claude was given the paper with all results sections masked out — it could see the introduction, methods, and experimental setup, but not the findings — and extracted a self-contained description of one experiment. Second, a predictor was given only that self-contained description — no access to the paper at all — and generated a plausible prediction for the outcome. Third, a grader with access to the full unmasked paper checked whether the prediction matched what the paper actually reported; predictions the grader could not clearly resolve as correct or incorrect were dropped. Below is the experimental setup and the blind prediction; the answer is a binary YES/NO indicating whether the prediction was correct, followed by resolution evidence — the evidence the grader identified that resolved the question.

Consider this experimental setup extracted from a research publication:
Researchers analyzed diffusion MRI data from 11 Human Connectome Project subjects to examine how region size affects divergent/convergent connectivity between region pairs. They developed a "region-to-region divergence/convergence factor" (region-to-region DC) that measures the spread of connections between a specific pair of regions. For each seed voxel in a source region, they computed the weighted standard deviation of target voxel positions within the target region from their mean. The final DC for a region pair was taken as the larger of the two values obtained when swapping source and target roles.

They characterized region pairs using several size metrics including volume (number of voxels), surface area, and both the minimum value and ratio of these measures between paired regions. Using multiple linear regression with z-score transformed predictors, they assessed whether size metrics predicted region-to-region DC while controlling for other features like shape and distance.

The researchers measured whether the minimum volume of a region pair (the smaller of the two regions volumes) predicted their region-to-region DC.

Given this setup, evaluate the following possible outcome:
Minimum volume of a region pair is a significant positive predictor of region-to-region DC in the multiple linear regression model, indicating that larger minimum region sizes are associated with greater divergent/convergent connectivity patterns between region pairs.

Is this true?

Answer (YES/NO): NO